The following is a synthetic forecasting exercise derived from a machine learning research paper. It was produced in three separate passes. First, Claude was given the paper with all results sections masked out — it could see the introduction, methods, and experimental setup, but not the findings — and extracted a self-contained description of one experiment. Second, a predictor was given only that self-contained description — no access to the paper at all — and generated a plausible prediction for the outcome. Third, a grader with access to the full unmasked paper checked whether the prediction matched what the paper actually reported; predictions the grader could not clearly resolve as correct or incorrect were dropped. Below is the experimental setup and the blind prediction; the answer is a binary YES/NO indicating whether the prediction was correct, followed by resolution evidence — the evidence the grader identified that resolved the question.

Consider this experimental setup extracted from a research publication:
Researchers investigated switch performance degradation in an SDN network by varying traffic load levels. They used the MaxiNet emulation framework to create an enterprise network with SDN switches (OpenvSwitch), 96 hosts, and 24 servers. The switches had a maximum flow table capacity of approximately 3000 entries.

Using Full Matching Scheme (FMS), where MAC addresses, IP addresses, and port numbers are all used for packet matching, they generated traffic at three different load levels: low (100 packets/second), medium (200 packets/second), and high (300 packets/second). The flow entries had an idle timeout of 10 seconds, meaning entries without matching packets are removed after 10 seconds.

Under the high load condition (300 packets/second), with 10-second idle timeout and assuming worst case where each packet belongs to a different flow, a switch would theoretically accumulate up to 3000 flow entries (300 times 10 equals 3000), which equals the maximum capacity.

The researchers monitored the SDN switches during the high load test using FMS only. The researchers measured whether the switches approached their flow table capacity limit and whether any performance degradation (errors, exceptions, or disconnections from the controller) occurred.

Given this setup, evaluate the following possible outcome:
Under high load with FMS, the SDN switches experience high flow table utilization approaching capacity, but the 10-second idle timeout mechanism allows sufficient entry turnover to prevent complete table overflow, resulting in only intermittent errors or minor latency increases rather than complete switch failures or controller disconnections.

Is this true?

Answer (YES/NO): NO